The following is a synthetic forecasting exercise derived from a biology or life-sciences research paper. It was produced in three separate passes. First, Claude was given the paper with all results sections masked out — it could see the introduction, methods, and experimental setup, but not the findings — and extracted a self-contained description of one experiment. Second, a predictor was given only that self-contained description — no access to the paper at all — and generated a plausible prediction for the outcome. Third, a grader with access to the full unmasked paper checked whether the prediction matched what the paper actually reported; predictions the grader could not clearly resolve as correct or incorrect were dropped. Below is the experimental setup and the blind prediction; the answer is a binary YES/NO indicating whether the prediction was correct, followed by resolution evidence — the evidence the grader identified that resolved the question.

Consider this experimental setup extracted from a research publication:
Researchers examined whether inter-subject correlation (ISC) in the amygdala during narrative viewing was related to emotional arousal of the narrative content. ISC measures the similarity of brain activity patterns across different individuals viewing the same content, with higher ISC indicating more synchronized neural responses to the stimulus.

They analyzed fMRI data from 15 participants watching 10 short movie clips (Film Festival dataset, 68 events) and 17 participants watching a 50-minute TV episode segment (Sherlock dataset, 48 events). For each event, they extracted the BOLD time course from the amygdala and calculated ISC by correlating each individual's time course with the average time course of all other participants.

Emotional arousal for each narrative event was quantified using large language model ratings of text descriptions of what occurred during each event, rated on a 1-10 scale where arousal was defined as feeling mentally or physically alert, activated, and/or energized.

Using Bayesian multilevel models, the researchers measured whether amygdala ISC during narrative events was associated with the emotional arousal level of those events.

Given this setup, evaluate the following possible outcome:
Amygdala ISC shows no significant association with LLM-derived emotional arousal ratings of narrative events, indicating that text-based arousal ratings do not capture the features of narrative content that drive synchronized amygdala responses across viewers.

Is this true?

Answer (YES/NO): NO